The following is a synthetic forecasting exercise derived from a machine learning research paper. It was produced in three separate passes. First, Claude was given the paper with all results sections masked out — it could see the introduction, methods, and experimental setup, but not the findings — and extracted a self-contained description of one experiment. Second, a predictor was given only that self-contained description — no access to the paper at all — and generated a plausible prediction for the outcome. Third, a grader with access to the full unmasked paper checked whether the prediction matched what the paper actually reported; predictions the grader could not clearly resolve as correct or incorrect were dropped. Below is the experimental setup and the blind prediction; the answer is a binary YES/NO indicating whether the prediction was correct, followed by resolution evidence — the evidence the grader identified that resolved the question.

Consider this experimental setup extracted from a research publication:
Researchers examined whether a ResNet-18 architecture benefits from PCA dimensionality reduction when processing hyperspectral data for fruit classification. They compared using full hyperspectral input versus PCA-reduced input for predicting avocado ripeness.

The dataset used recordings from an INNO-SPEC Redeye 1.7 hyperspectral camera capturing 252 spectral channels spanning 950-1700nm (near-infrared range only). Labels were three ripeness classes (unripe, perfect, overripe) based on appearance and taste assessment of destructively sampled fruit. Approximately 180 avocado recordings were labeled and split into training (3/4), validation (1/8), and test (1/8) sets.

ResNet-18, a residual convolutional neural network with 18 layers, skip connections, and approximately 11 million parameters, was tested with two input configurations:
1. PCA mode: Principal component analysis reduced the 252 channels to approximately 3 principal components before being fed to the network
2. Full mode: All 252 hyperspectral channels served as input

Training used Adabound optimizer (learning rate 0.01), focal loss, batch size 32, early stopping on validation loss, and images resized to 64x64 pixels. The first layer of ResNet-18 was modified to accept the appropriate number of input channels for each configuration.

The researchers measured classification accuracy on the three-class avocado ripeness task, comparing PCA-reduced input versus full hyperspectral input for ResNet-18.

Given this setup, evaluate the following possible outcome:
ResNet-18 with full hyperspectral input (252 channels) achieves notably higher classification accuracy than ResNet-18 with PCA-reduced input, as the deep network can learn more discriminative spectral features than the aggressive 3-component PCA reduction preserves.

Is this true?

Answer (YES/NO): NO